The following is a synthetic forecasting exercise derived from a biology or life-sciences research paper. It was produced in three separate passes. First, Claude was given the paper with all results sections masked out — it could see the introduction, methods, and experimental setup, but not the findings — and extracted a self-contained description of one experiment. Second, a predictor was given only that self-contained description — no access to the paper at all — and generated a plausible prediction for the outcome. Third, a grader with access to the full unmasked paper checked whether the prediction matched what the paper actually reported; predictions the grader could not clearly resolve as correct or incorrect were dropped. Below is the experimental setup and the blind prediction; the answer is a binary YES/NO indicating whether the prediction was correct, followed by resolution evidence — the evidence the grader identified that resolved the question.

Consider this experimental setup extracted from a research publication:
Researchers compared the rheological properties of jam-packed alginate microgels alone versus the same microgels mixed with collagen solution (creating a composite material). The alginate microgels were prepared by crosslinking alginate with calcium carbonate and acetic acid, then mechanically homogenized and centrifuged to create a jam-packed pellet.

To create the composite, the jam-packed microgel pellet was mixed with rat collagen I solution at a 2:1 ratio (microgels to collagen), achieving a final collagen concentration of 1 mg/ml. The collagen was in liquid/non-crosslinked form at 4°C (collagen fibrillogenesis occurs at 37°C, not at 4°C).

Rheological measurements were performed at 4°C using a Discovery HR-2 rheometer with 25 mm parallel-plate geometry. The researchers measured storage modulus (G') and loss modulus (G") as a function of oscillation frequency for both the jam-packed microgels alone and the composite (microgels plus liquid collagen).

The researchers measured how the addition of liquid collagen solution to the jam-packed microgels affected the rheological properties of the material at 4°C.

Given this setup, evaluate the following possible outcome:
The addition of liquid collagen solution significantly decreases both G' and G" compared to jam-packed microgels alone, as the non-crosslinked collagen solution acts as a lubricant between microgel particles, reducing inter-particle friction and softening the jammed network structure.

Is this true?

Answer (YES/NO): NO